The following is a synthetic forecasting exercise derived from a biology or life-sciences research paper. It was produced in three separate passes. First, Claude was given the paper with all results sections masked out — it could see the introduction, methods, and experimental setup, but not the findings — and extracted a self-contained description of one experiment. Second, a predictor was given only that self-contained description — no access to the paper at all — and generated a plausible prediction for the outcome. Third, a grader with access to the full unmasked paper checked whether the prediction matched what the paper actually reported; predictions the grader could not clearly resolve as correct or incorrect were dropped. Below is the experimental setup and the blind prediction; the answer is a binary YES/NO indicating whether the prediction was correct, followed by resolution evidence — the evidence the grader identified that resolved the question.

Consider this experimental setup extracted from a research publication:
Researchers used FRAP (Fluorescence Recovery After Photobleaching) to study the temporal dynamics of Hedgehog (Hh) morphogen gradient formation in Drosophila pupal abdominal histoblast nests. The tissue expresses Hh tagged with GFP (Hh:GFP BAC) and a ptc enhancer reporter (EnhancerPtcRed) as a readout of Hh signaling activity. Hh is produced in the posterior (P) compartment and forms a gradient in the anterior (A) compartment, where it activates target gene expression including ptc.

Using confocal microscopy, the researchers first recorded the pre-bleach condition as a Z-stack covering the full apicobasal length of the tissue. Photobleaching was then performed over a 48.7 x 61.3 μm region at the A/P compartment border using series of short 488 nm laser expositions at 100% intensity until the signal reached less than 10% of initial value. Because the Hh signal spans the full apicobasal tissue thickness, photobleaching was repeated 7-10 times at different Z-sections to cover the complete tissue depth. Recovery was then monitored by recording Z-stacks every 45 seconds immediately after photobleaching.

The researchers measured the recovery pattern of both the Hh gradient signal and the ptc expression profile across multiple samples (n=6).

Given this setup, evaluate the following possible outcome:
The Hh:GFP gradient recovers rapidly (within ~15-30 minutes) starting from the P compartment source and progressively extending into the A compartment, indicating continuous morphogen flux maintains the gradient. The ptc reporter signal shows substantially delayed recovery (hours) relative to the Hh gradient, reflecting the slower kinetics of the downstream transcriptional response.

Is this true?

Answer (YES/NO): NO